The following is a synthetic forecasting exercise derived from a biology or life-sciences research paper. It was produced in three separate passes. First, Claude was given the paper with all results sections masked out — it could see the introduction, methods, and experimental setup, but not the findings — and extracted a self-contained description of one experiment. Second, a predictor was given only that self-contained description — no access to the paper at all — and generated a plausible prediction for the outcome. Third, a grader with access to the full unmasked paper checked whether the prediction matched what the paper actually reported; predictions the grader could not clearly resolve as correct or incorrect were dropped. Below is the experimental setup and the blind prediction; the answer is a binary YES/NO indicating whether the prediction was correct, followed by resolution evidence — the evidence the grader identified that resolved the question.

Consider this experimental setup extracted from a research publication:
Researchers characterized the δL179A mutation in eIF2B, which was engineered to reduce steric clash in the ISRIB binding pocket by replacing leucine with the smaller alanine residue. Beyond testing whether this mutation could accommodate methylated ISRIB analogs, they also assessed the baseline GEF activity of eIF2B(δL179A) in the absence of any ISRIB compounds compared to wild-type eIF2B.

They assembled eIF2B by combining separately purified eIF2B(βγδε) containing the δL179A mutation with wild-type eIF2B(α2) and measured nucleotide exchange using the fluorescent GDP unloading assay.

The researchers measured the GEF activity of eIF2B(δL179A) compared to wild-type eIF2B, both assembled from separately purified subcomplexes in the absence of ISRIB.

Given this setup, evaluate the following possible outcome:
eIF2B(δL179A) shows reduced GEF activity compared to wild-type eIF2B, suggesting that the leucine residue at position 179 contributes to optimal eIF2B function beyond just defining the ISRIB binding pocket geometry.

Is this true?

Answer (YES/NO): YES